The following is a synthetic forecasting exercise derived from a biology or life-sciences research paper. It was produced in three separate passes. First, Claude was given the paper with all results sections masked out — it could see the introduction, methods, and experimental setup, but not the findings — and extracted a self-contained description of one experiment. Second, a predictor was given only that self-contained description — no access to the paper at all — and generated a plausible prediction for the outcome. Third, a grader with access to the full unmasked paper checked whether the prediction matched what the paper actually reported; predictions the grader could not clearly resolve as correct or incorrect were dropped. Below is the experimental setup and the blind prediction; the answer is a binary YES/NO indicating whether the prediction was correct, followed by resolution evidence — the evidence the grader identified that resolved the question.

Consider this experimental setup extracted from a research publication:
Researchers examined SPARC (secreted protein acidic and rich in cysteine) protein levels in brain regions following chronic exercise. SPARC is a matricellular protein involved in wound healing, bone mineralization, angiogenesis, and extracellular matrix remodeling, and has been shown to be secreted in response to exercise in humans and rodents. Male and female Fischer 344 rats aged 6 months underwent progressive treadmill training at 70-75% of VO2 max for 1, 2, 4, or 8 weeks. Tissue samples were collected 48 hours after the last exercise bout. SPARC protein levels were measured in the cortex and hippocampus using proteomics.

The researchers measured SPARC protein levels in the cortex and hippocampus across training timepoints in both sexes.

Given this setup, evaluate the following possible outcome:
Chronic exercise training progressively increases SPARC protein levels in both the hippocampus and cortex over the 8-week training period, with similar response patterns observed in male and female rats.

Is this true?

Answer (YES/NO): NO